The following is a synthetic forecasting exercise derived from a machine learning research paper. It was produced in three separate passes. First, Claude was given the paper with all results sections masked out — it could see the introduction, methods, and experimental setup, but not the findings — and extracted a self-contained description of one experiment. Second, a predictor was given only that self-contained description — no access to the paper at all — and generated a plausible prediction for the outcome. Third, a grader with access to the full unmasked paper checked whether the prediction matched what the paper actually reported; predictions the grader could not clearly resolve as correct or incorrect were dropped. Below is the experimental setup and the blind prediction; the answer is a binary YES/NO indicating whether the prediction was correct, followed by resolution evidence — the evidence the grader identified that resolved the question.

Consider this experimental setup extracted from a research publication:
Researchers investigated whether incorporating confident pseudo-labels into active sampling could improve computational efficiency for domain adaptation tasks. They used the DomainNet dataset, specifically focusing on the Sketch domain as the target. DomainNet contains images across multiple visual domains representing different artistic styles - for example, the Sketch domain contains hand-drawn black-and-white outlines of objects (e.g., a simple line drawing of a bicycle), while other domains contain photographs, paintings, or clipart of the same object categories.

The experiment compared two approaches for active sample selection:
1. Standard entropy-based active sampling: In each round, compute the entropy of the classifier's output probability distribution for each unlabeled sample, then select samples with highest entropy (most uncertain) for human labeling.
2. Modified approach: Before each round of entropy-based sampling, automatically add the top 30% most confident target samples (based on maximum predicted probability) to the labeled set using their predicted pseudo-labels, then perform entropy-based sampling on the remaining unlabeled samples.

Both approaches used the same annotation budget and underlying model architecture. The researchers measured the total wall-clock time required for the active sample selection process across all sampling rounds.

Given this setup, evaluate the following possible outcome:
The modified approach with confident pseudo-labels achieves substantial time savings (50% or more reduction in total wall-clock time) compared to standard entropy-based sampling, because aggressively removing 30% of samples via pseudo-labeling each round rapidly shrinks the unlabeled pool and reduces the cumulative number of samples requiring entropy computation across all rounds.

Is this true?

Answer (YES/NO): NO